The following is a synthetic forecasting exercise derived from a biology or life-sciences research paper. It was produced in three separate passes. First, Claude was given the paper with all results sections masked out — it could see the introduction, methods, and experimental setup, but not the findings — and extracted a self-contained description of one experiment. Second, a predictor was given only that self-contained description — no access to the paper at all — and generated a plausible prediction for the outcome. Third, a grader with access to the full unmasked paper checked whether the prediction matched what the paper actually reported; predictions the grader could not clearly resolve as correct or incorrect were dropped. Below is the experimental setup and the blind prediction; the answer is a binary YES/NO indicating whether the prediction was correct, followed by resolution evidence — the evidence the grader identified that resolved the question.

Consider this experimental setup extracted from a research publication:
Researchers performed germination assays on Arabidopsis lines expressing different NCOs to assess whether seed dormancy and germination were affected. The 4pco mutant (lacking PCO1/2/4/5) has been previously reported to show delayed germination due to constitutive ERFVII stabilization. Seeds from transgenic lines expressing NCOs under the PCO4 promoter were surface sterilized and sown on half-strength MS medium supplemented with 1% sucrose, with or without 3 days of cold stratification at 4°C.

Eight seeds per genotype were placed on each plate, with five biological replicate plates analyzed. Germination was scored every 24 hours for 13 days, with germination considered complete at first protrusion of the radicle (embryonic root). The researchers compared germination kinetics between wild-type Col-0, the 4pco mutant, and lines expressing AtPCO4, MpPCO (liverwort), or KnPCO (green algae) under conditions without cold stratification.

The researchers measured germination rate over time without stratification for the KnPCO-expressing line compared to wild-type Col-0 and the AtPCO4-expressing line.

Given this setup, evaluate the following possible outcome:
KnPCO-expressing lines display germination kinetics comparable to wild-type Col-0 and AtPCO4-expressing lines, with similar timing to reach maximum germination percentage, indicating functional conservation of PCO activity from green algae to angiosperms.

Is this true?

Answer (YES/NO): NO